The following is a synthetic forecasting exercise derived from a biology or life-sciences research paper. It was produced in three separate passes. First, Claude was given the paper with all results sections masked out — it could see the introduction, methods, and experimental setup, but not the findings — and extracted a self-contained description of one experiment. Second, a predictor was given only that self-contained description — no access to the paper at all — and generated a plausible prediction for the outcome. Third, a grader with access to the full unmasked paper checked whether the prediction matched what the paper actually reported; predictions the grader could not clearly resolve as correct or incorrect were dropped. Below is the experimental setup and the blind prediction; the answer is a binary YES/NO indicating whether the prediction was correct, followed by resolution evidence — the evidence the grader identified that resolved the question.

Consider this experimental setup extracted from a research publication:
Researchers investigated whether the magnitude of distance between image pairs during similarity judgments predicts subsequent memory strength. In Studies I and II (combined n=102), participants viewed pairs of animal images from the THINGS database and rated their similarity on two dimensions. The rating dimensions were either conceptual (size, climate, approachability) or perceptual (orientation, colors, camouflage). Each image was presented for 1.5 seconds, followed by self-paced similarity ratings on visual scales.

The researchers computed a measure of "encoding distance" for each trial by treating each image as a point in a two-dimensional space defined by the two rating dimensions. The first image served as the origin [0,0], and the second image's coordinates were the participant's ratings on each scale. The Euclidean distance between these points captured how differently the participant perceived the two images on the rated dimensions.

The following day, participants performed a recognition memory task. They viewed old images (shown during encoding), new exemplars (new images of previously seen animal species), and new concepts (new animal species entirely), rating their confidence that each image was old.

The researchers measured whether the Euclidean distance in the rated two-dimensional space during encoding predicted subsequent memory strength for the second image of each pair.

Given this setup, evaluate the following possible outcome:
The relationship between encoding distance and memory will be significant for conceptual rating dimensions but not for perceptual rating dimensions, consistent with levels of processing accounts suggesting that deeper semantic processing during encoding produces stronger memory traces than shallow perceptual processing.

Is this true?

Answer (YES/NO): NO